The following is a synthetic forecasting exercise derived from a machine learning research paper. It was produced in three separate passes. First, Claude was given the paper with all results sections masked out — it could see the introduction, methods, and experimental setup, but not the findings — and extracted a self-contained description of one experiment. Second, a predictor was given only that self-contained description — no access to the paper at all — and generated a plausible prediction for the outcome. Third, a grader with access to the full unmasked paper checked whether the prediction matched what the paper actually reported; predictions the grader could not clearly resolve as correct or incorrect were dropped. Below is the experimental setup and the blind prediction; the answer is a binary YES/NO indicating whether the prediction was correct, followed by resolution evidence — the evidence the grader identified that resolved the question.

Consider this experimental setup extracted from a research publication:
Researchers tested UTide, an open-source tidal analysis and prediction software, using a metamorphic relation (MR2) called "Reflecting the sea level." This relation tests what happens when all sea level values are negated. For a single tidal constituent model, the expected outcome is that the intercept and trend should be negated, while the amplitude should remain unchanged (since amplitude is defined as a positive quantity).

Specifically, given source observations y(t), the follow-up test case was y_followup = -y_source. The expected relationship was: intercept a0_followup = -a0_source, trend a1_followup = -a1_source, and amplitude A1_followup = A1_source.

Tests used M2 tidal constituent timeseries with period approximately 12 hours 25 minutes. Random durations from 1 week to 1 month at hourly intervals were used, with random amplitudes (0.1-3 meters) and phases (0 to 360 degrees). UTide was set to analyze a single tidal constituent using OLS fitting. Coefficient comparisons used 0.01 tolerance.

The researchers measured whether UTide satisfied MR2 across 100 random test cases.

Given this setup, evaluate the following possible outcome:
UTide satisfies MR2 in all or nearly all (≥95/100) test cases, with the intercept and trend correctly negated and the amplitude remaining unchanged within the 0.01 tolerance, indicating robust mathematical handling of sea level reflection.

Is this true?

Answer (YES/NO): YES